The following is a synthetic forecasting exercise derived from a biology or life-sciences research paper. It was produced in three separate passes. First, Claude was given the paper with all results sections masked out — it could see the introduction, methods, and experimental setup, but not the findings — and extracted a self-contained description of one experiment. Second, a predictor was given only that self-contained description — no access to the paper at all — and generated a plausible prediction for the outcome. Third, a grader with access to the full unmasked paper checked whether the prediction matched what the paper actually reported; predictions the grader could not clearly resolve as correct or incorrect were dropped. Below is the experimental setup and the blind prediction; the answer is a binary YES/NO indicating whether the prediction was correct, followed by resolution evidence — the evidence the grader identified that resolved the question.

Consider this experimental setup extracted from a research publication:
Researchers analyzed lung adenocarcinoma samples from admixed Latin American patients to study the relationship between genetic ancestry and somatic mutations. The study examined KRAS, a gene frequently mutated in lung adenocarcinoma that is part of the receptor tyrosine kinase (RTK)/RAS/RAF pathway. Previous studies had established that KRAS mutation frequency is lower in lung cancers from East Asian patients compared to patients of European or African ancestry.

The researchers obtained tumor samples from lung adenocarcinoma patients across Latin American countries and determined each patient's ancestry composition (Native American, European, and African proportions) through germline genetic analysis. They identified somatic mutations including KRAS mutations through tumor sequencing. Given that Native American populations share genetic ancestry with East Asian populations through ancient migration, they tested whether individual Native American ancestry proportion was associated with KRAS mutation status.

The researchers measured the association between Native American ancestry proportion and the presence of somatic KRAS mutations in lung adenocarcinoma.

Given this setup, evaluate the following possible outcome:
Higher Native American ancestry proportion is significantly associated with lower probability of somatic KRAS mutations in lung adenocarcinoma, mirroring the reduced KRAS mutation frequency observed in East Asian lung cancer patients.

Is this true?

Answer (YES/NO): YES